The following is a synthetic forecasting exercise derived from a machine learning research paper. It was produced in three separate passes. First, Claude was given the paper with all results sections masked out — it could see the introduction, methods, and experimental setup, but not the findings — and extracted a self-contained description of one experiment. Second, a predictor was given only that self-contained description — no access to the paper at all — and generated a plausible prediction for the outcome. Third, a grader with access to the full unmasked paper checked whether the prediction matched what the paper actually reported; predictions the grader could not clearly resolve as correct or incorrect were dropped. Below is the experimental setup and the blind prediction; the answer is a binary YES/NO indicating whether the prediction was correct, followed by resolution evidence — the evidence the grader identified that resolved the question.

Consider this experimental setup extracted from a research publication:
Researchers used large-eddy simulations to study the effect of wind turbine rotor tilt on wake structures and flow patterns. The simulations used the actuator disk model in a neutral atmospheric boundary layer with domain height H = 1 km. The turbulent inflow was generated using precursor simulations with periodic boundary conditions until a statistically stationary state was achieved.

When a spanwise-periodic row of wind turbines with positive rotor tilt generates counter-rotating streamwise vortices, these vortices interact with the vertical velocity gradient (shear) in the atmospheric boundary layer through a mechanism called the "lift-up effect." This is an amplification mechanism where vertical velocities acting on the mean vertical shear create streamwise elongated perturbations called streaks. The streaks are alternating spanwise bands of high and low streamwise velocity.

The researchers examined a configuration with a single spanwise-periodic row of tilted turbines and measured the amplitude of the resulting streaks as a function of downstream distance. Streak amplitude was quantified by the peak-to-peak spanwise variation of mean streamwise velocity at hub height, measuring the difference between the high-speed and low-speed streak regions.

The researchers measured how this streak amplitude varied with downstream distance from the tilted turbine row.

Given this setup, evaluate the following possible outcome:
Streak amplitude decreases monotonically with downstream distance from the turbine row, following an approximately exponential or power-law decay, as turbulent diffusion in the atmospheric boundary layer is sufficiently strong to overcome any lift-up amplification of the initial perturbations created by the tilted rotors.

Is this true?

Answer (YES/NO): NO